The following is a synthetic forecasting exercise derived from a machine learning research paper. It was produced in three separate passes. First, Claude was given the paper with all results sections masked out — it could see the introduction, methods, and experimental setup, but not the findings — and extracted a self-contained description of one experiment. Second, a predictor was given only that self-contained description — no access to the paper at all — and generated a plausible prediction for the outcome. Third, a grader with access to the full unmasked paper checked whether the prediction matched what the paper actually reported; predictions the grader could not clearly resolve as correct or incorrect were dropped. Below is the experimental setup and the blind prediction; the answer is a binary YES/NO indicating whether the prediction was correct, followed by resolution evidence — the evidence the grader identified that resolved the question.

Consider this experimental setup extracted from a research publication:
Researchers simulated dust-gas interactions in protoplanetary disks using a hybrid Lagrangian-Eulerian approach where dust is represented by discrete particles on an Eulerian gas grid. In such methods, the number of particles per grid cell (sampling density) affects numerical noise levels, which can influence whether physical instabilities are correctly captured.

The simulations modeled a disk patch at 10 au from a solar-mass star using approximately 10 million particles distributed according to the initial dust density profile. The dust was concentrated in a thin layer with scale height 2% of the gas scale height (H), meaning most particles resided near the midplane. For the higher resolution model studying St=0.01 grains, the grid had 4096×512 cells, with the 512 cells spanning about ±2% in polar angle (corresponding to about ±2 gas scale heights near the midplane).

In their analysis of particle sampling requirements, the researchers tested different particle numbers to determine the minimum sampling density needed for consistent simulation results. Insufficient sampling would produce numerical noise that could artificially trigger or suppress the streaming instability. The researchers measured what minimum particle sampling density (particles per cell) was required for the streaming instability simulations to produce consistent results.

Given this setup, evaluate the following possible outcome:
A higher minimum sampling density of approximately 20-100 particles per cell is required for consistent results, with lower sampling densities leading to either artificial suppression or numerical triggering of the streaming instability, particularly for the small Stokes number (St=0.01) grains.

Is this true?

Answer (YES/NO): NO